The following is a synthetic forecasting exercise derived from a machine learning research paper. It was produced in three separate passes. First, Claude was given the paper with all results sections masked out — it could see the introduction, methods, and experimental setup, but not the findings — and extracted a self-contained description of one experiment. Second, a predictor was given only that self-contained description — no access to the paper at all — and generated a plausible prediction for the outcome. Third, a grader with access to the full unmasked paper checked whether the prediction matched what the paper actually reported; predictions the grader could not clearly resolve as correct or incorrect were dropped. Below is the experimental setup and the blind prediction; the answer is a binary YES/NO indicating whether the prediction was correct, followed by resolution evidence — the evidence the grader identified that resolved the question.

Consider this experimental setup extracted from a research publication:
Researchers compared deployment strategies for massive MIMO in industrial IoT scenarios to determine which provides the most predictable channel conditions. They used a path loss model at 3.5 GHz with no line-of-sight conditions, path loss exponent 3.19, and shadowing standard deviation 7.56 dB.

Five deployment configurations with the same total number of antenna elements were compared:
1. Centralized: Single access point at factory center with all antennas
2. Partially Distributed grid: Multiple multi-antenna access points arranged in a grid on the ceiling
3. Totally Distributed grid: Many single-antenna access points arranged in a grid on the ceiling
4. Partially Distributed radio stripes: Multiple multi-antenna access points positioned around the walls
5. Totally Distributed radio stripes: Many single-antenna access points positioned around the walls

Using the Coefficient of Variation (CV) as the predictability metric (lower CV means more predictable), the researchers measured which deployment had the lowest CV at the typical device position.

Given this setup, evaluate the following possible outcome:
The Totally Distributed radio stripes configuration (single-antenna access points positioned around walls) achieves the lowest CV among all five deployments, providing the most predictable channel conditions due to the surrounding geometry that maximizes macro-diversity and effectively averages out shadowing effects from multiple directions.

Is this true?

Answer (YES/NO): YES